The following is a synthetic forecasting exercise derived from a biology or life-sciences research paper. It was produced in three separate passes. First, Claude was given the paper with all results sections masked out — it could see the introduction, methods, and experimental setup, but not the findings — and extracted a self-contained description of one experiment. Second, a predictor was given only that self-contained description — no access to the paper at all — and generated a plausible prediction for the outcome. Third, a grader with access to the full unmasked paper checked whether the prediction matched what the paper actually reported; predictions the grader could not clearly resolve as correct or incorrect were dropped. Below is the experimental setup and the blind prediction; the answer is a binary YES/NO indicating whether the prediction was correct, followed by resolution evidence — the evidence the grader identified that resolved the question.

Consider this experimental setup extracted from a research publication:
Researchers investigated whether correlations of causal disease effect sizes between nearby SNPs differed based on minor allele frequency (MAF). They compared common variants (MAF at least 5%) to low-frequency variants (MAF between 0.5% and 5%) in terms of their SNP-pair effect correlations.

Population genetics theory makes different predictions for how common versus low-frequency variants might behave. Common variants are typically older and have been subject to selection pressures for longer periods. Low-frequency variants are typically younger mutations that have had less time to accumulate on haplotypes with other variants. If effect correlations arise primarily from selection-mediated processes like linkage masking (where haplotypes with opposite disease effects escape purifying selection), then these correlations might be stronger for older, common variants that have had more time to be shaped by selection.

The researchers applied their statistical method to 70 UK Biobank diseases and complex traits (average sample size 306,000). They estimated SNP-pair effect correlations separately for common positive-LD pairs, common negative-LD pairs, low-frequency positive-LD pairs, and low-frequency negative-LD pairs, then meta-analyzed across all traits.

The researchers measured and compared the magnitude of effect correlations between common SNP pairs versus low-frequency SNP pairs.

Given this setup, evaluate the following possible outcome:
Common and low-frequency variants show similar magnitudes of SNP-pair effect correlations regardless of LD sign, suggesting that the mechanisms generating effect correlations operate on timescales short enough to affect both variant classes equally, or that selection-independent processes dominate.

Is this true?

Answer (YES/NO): NO